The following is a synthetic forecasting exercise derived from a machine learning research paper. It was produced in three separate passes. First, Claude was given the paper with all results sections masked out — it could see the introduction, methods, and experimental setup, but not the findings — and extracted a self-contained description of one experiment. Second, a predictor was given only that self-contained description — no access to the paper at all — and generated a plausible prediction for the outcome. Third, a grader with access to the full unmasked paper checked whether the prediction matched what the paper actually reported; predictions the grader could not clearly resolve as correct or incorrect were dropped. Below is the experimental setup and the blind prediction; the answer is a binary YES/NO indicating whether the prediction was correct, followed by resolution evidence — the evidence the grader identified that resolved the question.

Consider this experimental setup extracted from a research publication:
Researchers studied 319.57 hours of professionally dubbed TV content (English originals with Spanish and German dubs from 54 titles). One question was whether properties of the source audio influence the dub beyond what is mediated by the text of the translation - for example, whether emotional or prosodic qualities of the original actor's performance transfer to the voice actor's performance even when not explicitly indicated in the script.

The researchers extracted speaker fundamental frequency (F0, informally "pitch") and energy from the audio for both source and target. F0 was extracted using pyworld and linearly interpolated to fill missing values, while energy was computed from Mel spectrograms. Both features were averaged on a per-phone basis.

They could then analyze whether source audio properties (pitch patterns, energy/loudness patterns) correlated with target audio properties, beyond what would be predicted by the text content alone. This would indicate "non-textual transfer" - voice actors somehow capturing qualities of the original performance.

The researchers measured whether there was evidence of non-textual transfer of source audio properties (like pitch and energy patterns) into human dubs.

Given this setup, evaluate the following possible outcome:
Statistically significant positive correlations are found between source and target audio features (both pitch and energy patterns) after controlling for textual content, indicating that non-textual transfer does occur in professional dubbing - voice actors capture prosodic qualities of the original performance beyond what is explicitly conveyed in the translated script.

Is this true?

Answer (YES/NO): YES